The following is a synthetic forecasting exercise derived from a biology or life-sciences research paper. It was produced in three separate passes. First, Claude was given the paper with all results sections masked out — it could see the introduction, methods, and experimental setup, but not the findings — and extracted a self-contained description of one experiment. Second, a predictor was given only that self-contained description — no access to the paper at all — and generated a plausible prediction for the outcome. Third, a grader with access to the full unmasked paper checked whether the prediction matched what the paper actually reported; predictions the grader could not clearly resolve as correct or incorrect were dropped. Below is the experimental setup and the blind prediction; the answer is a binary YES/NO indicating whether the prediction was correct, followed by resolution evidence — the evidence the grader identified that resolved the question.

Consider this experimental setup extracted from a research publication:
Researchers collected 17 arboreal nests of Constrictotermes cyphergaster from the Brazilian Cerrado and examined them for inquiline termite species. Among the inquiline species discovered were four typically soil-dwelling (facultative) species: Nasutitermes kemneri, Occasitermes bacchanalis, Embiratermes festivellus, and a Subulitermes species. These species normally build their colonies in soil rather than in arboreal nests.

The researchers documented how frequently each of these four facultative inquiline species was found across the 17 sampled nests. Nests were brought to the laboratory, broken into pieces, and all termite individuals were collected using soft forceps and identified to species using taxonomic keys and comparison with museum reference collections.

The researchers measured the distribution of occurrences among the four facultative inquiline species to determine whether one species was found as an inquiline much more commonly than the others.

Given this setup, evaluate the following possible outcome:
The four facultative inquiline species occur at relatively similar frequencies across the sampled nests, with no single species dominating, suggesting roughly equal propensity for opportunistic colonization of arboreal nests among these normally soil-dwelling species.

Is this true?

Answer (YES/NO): NO